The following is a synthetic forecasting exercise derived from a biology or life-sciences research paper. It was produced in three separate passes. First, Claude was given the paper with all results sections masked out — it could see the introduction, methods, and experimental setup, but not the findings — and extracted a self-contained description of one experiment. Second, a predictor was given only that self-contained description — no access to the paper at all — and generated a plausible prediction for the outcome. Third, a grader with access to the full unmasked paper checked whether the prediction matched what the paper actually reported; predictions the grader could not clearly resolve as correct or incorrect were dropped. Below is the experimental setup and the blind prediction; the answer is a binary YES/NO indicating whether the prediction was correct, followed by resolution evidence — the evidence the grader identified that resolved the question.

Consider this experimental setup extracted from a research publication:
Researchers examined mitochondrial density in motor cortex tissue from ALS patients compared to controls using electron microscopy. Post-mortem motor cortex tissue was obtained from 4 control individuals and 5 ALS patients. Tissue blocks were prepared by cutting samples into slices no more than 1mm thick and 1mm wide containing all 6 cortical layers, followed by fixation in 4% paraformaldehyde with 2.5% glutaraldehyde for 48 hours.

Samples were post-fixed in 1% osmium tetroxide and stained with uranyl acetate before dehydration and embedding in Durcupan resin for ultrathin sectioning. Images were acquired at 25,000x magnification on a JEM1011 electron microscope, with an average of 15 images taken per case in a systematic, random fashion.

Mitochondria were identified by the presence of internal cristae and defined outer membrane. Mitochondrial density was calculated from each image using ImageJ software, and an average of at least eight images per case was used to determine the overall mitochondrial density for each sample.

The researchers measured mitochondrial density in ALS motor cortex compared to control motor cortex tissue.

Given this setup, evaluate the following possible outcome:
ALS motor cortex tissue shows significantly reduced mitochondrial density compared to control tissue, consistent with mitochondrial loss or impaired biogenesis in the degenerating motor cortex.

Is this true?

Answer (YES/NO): YES